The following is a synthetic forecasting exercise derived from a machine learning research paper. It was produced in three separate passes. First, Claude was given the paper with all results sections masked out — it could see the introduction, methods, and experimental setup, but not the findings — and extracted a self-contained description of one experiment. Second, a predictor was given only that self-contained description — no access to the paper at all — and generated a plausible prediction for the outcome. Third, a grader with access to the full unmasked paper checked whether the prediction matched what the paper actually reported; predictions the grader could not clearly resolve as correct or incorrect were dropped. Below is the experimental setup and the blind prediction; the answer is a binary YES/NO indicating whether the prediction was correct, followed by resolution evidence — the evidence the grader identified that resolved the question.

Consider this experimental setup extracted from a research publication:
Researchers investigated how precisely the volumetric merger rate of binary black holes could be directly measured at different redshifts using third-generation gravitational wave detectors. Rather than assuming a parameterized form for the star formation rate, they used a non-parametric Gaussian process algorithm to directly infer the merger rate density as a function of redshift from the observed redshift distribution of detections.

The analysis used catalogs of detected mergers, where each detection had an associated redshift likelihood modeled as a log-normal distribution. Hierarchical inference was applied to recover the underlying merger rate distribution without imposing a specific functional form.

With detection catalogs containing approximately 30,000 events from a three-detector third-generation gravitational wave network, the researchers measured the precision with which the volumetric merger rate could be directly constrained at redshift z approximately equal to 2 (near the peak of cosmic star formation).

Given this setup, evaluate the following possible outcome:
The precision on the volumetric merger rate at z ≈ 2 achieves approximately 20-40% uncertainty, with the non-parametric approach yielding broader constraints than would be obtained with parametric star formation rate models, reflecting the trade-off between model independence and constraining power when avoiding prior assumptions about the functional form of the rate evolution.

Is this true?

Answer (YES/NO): NO